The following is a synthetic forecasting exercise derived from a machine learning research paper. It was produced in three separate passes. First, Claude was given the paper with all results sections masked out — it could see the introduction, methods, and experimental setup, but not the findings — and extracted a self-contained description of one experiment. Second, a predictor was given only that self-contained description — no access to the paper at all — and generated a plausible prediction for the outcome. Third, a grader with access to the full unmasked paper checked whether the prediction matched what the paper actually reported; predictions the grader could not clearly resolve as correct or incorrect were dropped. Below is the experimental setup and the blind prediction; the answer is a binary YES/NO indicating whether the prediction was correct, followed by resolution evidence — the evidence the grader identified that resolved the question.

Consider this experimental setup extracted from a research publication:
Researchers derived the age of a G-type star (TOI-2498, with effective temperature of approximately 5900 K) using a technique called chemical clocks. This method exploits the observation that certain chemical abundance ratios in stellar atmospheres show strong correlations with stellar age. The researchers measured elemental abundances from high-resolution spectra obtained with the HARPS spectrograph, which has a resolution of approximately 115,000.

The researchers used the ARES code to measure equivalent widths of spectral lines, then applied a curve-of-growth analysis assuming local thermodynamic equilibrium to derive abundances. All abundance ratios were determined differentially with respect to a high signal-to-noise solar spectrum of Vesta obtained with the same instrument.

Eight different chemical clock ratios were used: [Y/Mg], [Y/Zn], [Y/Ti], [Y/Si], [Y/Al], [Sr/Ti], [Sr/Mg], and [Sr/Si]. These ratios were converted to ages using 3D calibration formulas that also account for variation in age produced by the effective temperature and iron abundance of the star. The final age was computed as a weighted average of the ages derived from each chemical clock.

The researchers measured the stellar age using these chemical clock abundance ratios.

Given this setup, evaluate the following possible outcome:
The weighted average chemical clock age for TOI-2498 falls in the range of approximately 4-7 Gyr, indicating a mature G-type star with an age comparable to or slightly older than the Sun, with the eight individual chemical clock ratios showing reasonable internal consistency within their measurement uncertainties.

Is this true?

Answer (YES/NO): NO